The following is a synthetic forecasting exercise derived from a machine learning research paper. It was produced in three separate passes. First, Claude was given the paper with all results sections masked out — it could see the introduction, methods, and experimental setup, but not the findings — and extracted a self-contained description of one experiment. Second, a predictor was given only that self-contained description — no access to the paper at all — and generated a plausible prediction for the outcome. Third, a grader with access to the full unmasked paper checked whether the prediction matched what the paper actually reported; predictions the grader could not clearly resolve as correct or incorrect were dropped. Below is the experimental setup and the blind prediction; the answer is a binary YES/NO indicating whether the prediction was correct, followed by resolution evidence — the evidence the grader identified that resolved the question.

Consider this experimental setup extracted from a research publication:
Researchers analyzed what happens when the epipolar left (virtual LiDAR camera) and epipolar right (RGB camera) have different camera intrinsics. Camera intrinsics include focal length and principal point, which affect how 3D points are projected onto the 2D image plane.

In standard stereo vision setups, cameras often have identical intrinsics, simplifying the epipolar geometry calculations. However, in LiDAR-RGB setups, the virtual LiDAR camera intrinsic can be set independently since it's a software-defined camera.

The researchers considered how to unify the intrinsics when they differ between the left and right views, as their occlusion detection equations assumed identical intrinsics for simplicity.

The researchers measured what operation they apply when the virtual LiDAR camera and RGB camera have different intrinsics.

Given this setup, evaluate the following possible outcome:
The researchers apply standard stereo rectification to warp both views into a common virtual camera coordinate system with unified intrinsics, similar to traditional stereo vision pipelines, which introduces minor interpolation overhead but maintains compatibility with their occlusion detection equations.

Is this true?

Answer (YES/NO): NO